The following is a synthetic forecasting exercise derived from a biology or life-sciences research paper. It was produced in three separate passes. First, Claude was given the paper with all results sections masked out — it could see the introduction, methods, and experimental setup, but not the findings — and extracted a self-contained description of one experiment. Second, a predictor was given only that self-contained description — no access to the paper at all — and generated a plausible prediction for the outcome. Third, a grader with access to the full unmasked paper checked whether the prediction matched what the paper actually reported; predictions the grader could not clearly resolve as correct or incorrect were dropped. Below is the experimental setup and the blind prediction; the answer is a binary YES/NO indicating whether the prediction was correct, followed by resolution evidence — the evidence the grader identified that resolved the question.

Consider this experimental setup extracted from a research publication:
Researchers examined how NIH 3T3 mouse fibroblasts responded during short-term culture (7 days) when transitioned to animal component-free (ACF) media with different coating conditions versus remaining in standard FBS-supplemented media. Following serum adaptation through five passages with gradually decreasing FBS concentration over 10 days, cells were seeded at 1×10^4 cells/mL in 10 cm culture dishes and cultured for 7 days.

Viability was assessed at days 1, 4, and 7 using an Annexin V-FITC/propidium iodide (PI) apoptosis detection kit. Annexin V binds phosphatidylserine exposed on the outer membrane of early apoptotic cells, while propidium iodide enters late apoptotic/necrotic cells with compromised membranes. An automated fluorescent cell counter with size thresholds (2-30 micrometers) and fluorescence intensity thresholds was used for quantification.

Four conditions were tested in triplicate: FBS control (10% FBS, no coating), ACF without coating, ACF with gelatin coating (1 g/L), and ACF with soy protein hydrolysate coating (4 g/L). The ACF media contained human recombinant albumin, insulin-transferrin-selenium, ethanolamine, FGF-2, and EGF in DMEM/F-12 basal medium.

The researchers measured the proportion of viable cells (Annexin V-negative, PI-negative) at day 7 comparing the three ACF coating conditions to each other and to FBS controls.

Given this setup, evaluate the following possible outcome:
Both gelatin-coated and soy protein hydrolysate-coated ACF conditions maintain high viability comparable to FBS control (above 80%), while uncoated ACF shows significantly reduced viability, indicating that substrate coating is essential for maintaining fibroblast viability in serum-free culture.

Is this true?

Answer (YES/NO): NO